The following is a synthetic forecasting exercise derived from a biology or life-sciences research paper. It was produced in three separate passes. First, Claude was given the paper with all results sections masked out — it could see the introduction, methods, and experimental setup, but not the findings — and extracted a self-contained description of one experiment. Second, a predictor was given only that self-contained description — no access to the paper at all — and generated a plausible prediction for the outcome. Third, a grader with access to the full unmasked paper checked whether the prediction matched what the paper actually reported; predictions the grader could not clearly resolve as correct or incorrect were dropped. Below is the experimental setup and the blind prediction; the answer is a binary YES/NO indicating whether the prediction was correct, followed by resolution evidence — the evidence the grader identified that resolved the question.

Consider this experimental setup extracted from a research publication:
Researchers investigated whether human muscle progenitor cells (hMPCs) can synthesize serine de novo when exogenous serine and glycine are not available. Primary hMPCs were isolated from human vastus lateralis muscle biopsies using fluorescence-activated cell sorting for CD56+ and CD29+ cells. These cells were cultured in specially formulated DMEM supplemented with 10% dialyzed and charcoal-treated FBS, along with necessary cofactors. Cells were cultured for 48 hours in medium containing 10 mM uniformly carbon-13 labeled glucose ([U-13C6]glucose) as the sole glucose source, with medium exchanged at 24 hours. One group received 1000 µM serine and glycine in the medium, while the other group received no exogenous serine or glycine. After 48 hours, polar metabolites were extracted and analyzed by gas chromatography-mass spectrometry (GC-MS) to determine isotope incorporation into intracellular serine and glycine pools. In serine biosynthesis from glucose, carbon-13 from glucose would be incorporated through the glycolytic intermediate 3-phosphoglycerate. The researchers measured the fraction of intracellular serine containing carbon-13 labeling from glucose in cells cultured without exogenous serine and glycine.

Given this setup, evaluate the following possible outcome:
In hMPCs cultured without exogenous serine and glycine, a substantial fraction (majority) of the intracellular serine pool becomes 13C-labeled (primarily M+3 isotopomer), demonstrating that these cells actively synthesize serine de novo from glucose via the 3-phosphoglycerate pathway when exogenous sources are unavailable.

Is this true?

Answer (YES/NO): NO